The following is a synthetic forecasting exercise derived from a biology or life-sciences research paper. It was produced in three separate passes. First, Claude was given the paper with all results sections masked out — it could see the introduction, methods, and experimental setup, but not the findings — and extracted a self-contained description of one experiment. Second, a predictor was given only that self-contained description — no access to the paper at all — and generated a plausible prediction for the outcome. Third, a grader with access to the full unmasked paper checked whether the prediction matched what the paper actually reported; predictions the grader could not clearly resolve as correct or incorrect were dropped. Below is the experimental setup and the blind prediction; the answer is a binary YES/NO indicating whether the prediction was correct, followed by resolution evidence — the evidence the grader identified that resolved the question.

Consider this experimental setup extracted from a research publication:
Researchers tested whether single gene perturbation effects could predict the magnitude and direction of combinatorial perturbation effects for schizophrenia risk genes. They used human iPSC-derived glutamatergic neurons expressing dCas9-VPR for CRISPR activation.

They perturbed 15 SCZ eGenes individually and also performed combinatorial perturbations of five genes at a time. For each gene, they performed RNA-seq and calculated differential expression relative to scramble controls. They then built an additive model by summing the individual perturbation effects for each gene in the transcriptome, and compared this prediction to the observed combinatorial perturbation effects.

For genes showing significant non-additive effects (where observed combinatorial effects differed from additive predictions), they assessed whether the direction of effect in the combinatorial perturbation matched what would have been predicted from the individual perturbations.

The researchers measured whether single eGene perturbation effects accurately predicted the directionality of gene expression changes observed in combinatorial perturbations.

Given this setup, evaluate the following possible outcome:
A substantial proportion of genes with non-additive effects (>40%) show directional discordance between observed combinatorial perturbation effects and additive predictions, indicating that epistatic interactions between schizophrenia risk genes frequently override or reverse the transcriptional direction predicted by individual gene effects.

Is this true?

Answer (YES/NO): NO